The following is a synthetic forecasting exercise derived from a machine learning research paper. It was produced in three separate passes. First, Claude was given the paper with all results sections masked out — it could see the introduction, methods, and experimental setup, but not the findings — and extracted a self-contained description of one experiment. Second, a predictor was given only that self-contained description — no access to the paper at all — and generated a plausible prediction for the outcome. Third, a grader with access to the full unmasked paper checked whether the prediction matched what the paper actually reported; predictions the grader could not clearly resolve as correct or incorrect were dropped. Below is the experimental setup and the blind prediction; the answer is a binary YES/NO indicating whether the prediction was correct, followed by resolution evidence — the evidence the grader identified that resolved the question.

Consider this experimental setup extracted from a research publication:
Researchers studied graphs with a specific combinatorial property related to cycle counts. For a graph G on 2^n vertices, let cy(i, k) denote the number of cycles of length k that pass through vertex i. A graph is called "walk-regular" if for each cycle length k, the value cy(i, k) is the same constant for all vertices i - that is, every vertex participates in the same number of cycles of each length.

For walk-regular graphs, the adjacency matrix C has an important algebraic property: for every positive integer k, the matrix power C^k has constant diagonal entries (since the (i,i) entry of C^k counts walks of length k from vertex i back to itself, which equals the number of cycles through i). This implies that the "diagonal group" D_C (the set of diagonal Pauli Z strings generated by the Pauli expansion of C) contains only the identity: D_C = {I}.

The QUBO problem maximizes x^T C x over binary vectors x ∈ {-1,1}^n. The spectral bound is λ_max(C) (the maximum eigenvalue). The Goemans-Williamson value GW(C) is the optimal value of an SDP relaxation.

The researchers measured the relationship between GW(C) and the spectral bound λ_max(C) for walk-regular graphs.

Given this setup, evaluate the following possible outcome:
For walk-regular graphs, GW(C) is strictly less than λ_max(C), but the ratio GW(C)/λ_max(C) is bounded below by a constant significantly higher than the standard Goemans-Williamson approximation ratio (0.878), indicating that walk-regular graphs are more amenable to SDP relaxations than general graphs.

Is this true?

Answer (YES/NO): NO